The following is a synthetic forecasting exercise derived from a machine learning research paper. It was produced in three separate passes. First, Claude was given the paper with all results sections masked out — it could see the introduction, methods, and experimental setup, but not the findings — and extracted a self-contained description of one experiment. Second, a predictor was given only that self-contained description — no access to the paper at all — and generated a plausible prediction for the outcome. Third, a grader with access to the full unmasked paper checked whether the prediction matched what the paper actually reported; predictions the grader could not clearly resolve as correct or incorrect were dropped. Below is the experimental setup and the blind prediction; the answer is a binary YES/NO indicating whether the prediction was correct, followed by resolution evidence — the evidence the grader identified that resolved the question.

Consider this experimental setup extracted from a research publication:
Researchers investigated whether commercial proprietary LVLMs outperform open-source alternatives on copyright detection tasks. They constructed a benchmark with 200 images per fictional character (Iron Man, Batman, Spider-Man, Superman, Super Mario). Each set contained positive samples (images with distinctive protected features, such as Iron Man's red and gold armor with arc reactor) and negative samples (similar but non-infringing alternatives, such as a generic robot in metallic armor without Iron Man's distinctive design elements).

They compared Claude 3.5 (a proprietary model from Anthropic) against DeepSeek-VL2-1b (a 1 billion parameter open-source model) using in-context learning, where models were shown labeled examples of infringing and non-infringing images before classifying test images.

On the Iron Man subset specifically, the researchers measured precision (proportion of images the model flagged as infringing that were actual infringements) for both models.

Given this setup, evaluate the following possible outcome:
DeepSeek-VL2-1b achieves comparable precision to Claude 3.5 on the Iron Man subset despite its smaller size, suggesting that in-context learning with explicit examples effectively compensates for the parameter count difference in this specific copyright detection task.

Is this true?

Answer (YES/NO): YES